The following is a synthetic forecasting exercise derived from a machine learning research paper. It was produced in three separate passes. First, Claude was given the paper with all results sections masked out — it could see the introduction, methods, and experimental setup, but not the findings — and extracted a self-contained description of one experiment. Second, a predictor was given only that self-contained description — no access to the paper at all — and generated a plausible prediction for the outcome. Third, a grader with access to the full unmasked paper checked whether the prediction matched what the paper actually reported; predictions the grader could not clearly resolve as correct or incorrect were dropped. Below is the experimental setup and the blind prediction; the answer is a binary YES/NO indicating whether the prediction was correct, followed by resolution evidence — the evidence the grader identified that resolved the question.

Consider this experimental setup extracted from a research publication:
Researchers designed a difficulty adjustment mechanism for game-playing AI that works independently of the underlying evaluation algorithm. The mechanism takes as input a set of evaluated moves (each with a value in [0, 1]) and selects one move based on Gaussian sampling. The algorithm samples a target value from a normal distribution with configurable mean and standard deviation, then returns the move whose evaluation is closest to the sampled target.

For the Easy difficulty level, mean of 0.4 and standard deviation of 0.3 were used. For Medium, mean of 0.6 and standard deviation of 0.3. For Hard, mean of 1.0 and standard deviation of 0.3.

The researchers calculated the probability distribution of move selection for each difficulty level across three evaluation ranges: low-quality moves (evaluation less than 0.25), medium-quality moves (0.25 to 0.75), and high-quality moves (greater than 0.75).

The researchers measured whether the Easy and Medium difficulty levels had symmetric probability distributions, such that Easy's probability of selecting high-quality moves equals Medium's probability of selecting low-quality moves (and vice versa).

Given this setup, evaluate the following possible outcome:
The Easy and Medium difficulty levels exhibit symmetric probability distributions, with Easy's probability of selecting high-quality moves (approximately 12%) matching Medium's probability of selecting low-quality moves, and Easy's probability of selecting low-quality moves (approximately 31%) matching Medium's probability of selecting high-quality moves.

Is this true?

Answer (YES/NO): YES